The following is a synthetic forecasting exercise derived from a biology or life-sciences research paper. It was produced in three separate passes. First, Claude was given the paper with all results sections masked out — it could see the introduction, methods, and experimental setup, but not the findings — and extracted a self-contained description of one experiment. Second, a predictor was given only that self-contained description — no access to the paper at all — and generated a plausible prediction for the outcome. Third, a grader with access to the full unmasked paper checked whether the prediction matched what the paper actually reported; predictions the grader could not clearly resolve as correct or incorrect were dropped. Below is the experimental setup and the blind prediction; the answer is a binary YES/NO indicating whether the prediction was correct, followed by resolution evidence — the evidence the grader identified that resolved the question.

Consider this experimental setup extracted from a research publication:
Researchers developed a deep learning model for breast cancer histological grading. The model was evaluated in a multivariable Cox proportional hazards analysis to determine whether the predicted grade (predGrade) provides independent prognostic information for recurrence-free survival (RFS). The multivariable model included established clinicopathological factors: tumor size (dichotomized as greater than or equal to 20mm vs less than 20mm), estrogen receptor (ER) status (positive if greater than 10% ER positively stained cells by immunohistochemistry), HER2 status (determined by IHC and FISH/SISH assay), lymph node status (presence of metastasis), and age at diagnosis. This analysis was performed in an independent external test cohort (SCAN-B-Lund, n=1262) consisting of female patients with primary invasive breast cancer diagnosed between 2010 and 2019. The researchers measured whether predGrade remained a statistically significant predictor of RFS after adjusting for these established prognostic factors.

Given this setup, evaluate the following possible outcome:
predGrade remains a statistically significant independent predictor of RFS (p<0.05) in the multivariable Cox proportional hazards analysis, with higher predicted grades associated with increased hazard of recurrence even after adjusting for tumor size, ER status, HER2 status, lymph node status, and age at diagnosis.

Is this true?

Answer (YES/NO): NO